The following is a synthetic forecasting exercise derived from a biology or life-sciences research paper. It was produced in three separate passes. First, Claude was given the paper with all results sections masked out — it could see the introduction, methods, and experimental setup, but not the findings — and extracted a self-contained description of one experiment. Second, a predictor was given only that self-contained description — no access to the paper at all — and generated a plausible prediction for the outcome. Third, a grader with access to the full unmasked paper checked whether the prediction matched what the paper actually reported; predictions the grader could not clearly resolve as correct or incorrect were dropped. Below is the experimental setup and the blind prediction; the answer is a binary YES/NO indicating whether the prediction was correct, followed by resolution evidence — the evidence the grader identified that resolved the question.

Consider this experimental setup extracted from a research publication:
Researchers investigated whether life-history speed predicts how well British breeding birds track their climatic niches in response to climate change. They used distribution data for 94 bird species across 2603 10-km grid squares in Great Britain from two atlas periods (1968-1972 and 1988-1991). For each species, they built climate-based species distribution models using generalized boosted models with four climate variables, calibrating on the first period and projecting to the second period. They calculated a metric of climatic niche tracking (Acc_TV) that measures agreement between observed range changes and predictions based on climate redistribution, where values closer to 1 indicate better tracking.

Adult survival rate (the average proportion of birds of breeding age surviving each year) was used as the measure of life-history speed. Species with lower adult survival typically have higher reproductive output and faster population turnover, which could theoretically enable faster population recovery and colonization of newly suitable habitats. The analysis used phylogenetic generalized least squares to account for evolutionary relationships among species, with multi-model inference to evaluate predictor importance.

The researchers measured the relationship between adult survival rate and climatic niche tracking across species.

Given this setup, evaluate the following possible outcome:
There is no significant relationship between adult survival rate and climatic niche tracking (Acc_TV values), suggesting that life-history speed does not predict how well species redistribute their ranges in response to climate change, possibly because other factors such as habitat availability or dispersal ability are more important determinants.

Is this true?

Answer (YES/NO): NO